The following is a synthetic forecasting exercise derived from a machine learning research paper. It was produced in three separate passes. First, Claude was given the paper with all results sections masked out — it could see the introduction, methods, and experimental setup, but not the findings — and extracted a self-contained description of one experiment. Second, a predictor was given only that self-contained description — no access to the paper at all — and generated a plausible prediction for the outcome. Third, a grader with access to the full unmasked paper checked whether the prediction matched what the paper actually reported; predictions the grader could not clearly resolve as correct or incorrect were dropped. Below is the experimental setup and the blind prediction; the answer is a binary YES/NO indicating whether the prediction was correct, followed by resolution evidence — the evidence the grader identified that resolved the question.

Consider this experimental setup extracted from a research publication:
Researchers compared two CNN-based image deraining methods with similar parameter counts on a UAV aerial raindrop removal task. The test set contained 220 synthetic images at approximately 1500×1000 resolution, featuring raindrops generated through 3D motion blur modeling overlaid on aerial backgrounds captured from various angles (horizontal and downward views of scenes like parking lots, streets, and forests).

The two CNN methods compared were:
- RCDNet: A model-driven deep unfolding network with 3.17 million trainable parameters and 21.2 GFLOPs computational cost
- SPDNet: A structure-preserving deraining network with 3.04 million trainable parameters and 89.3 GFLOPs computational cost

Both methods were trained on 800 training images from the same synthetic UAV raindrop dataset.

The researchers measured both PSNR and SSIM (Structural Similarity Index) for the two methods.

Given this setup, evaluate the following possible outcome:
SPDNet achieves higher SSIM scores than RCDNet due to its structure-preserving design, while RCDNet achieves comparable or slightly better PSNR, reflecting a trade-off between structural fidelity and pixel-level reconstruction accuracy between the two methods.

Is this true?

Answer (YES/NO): NO